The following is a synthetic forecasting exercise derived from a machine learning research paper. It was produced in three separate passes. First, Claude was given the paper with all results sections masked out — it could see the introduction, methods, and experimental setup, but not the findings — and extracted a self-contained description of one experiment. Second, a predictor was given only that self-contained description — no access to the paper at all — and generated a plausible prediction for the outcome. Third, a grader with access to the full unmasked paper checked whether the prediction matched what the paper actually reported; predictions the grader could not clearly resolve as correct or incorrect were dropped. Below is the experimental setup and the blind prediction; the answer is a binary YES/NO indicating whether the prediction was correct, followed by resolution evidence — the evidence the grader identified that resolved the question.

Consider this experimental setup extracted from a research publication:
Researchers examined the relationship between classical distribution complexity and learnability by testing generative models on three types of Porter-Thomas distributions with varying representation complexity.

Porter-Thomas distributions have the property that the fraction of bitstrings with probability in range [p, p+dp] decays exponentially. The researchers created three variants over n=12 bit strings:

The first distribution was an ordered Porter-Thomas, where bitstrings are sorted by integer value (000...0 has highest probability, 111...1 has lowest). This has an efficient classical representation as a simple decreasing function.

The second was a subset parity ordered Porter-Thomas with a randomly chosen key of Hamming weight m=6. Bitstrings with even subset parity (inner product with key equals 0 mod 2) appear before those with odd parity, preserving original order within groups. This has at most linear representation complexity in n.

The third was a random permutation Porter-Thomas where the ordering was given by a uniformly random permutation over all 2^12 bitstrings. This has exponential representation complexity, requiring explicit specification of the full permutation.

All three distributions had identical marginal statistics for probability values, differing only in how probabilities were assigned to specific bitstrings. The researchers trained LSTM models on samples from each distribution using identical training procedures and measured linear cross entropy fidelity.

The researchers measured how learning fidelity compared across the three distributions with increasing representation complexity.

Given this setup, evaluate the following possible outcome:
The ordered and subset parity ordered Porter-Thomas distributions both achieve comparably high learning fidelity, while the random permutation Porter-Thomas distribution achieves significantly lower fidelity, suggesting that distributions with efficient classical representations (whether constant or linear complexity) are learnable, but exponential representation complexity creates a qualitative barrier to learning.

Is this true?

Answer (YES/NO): YES